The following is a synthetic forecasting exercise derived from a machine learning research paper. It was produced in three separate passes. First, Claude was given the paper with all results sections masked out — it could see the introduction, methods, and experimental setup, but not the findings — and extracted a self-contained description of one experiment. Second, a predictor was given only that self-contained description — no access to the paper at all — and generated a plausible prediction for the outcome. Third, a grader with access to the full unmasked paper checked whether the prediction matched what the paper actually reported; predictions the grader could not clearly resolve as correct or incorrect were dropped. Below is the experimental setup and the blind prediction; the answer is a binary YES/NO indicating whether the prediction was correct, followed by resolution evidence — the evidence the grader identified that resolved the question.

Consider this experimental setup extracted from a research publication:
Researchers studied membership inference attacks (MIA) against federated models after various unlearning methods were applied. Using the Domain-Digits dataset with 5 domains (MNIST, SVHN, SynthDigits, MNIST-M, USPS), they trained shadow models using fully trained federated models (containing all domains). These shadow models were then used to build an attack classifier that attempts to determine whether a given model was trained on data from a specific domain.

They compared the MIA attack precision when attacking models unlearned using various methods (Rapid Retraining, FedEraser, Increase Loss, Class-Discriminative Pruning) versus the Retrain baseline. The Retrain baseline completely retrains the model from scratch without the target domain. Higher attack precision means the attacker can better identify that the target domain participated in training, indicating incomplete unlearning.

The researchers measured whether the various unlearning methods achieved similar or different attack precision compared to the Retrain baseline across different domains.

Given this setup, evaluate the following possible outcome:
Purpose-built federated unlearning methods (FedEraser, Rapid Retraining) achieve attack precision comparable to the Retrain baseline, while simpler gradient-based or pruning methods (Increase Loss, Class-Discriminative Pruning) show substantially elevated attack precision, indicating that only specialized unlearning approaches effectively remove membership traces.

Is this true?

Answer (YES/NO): NO